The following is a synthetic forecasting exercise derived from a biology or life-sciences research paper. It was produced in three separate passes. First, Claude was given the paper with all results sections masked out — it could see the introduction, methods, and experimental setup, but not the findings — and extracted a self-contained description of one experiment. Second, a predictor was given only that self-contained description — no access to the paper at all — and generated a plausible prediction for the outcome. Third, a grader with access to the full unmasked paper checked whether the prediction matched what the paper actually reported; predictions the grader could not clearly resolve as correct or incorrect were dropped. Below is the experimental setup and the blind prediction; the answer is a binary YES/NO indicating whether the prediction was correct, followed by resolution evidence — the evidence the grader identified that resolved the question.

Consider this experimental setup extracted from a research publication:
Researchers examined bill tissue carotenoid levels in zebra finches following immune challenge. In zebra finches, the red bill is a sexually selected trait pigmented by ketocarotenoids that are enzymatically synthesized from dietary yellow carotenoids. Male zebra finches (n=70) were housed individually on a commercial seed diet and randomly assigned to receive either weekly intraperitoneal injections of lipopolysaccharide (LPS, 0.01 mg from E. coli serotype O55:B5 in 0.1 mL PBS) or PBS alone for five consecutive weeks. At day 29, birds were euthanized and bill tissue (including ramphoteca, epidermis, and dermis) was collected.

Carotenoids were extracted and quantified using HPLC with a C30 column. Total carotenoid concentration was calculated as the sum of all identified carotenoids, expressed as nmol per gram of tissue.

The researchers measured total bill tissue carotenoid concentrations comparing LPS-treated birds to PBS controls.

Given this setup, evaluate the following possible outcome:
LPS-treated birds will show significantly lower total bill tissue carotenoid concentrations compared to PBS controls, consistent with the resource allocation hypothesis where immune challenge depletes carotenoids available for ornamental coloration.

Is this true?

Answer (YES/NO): NO